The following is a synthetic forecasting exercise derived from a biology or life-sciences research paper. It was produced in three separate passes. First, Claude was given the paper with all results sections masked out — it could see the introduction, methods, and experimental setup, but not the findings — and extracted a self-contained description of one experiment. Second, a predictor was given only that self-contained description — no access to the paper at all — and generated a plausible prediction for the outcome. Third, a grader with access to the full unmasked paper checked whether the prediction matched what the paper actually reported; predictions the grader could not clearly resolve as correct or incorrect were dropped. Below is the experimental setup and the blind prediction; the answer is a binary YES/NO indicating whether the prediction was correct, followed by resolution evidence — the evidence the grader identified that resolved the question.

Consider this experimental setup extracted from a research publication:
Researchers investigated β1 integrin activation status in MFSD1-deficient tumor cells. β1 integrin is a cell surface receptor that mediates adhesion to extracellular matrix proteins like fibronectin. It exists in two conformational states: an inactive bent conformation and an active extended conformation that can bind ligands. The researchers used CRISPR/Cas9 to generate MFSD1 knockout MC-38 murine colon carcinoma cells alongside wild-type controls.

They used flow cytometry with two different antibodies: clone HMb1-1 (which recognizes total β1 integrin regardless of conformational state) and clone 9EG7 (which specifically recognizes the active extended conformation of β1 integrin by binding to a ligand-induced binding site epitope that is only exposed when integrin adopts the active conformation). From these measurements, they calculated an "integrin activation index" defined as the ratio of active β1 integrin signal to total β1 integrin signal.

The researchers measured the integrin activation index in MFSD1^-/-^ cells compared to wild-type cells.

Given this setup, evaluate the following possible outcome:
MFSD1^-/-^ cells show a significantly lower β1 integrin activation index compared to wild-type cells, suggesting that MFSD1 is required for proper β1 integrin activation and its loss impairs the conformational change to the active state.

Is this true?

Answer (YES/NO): NO